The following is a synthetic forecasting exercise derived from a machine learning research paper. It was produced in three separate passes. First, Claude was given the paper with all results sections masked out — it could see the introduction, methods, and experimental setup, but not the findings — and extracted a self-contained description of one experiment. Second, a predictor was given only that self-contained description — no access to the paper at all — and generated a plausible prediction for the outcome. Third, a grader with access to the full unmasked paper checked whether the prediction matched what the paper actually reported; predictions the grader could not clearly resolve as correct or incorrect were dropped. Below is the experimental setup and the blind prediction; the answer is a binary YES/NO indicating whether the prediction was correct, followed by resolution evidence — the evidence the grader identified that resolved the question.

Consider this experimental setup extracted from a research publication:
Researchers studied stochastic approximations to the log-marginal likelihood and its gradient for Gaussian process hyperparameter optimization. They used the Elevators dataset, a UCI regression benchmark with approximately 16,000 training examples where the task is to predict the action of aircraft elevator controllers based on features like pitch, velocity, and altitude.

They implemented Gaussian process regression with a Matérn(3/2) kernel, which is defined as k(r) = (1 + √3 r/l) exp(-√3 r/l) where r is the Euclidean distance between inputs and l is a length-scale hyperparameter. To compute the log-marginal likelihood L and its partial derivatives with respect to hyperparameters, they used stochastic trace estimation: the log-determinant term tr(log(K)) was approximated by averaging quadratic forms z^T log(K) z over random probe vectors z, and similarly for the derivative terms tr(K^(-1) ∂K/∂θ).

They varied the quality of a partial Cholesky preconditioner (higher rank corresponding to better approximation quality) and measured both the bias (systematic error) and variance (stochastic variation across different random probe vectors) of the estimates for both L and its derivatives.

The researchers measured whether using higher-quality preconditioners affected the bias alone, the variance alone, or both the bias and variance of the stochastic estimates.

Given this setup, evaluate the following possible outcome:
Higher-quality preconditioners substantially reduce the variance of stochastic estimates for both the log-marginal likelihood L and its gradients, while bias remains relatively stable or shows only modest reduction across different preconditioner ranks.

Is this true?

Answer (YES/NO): NO